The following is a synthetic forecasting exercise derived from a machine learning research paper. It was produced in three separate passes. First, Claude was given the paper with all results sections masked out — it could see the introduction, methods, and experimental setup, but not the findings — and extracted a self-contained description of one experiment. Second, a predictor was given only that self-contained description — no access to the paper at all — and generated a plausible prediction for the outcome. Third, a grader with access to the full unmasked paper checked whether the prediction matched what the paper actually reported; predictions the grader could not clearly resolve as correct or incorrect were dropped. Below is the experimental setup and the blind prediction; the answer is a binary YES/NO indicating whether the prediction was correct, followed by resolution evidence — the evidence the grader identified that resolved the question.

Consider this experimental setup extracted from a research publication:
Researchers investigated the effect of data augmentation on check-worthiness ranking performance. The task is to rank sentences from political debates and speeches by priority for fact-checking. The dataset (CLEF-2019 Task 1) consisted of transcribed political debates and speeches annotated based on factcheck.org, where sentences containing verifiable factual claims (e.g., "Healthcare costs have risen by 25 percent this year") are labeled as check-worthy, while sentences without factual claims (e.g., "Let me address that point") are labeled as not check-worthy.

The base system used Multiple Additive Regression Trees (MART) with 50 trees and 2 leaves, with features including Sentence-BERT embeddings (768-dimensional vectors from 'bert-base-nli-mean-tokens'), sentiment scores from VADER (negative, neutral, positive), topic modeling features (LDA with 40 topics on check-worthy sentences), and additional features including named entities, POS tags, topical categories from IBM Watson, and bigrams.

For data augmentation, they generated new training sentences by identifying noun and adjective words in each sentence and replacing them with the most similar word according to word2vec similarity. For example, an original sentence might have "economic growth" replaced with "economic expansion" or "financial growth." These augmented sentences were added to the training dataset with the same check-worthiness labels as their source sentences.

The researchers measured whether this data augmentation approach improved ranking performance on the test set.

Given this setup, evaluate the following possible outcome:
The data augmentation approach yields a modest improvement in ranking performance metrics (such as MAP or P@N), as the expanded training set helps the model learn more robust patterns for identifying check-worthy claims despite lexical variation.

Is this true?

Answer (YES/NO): NO